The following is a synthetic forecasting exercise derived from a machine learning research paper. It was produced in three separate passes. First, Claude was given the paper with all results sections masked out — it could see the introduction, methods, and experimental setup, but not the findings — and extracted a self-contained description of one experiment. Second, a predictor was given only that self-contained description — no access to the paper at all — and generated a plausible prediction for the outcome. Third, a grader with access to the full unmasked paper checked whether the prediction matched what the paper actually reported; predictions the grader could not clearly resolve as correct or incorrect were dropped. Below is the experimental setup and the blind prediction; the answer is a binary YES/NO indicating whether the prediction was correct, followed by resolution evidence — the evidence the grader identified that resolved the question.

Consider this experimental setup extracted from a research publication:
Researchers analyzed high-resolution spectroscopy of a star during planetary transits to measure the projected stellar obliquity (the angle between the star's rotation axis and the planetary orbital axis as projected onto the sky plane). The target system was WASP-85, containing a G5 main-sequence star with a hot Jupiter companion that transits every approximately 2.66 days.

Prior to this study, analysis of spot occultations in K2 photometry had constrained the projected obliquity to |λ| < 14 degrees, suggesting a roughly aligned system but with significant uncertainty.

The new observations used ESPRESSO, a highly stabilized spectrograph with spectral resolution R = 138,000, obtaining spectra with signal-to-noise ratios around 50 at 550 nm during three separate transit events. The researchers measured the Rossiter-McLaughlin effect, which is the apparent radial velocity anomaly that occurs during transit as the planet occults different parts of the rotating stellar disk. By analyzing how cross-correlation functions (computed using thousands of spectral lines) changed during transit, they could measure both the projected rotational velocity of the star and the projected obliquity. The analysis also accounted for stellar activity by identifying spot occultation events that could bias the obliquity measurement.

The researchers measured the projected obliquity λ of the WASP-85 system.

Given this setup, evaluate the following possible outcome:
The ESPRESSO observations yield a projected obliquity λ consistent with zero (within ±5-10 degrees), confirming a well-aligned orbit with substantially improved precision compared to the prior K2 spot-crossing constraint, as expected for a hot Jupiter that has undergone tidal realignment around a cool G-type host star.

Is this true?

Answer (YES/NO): YES